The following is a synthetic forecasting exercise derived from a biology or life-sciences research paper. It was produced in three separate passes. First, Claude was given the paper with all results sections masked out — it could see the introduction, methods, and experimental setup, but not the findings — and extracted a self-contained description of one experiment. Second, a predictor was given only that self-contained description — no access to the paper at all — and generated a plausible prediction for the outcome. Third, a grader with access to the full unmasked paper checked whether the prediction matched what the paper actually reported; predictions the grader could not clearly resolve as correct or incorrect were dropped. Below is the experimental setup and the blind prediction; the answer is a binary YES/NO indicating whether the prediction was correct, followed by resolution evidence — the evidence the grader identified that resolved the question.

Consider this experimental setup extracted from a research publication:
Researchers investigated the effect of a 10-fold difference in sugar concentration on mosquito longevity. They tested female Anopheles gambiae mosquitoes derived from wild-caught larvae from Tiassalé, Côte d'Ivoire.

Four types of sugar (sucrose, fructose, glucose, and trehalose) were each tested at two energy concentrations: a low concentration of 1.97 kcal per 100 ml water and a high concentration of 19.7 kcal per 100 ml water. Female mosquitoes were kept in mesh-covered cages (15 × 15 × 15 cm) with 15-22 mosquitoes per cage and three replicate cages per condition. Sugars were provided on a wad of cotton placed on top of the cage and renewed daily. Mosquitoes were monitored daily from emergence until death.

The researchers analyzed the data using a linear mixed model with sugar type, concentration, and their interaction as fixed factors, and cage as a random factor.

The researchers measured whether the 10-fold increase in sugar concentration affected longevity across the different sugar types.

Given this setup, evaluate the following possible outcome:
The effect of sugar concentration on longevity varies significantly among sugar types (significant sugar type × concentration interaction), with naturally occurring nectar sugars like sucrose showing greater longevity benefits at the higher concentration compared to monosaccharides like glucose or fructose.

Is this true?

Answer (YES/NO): NO